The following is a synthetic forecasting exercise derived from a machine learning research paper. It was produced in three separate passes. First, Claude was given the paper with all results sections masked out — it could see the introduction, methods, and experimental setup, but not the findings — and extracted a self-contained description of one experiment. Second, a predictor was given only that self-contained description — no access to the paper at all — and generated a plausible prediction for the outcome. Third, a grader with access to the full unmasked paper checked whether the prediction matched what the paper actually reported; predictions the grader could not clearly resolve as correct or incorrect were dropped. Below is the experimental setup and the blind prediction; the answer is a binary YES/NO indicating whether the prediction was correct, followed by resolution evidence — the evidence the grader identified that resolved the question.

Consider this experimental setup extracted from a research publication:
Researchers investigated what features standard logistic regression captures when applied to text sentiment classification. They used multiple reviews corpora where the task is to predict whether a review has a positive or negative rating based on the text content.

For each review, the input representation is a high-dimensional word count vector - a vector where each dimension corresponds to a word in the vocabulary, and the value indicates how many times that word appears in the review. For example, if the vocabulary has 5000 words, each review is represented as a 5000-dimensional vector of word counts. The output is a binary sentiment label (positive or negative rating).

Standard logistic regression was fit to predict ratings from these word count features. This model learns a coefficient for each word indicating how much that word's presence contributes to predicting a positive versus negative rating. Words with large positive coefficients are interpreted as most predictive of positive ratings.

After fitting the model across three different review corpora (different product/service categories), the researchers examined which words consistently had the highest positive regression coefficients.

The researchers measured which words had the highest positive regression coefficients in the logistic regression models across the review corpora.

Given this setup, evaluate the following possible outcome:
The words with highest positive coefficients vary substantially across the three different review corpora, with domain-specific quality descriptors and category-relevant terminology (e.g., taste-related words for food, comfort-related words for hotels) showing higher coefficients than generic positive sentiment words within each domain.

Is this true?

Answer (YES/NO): NO